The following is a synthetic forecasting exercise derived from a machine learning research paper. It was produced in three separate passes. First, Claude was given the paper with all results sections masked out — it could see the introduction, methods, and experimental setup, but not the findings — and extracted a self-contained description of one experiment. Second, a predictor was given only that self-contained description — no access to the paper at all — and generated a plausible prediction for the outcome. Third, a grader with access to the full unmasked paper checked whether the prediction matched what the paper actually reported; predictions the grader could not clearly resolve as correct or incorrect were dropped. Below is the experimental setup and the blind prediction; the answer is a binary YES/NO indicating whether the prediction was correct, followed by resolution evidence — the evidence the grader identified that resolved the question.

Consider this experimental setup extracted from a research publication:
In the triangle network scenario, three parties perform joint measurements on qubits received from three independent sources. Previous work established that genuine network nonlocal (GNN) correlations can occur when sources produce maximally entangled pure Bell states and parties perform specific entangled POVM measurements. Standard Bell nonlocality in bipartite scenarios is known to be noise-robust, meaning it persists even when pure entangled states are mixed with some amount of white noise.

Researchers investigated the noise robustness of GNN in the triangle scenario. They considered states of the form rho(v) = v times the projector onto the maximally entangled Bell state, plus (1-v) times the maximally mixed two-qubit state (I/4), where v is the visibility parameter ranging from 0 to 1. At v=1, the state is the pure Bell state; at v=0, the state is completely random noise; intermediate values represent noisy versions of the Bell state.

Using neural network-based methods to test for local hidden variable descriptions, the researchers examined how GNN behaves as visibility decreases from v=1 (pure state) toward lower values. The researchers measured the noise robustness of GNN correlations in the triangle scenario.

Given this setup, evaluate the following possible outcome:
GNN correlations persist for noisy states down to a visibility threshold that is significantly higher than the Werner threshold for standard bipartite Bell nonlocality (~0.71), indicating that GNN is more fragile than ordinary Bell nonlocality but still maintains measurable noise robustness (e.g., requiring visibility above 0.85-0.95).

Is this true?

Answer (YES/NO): NO